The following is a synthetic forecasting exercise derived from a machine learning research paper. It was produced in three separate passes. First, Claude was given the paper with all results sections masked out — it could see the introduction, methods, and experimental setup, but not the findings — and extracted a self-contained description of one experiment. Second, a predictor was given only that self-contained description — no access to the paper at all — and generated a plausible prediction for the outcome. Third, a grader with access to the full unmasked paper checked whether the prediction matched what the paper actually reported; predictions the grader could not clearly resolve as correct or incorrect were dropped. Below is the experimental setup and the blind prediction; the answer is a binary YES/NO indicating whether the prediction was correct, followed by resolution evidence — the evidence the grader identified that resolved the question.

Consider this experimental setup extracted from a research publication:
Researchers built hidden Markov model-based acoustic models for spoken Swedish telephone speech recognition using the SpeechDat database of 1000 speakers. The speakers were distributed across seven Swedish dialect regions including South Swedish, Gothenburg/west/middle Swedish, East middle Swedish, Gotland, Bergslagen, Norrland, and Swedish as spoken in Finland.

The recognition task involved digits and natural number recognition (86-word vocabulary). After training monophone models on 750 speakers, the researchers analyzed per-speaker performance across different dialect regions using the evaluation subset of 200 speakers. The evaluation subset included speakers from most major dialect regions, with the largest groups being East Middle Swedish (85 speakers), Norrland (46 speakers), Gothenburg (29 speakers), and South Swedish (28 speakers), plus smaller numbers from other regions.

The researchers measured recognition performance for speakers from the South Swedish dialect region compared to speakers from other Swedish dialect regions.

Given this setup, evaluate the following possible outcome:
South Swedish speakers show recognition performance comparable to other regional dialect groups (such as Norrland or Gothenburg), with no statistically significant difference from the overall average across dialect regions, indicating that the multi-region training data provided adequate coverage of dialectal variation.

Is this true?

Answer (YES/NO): NO